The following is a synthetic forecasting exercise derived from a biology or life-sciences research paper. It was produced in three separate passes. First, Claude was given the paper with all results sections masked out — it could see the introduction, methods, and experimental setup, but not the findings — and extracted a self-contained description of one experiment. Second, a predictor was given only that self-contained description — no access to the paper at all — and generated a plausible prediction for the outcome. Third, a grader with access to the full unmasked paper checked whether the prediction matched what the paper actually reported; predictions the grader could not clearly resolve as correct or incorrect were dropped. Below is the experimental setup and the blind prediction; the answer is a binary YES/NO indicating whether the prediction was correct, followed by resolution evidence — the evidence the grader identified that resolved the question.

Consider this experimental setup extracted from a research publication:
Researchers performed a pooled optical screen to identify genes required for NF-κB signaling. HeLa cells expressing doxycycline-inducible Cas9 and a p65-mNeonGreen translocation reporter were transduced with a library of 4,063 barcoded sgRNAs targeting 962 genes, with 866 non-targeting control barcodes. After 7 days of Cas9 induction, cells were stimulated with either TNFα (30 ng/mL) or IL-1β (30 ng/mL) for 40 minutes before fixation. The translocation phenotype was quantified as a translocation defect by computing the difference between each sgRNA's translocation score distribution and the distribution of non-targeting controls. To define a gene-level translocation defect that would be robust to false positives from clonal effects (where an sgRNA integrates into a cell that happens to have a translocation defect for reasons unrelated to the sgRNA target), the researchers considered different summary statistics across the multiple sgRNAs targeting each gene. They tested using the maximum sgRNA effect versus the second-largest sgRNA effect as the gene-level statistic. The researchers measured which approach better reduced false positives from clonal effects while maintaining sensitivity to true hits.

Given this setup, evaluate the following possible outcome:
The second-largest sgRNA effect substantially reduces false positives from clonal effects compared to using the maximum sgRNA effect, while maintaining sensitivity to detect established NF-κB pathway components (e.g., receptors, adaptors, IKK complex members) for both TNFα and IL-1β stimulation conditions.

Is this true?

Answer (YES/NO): YES